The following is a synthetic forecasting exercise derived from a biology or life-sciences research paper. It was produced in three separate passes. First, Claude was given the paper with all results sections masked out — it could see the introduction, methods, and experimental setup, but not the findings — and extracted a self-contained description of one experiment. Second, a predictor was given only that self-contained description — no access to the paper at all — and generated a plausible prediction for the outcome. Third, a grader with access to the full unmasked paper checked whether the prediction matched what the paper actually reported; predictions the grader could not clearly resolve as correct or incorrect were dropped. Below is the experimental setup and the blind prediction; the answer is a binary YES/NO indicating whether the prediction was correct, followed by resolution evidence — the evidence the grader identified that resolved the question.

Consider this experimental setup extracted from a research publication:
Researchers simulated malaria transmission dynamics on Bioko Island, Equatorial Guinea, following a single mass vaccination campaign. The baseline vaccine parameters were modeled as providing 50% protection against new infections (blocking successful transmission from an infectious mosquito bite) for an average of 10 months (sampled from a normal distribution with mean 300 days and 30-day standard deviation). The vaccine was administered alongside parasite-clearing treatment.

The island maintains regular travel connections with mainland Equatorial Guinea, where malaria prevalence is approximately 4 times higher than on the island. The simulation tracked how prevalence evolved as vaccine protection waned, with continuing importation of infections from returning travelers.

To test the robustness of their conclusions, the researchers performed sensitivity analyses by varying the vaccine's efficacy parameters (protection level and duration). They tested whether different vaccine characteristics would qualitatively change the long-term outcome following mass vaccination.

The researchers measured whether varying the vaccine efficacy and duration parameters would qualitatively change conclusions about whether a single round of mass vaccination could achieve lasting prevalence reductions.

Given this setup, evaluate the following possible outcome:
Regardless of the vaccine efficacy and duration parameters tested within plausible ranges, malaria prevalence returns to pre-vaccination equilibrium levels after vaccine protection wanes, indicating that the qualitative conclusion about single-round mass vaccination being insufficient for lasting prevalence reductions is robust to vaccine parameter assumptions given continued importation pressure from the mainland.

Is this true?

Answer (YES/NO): YES